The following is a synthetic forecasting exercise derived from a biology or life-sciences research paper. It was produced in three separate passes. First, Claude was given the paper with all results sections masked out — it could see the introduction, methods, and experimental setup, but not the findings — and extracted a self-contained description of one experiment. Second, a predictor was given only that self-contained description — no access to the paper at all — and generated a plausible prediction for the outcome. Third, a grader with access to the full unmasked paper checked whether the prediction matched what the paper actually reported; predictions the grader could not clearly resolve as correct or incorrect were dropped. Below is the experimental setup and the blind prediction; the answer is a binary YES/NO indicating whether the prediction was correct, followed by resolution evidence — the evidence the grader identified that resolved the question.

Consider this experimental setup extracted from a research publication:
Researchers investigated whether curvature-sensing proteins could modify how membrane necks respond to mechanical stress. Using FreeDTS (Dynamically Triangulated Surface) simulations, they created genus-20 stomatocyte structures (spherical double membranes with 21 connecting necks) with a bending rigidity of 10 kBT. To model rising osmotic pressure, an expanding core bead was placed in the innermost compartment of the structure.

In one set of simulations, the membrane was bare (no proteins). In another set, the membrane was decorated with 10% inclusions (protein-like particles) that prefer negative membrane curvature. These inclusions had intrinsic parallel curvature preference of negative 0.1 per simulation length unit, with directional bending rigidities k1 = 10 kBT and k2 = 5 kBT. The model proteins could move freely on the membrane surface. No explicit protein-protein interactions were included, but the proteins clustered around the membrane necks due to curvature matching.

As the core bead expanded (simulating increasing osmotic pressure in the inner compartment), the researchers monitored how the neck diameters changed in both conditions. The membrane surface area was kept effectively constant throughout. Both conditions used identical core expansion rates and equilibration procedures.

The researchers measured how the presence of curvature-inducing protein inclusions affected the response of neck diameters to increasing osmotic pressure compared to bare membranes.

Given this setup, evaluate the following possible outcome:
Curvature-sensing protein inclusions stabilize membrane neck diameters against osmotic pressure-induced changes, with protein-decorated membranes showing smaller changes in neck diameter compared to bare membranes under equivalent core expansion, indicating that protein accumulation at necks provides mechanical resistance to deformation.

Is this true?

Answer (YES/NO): YES